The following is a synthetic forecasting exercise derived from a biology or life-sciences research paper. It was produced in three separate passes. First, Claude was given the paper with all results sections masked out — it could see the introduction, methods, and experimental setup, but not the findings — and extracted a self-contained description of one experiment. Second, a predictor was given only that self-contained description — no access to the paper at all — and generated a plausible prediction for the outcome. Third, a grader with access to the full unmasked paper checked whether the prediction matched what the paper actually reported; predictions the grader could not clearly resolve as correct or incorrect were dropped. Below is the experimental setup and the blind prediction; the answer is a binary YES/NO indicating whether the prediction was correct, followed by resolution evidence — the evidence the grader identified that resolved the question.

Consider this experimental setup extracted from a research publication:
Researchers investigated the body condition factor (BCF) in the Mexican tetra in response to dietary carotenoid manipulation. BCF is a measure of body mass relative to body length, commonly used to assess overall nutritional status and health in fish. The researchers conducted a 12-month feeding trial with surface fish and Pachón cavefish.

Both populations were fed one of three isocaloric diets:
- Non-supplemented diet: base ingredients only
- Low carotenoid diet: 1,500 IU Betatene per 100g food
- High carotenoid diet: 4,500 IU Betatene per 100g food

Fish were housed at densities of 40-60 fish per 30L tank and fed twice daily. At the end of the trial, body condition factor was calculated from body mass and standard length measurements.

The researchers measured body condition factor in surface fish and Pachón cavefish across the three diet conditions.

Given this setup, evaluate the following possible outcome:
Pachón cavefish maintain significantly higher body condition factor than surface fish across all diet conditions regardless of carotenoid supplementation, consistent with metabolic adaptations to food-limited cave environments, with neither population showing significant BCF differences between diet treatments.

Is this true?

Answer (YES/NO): NO